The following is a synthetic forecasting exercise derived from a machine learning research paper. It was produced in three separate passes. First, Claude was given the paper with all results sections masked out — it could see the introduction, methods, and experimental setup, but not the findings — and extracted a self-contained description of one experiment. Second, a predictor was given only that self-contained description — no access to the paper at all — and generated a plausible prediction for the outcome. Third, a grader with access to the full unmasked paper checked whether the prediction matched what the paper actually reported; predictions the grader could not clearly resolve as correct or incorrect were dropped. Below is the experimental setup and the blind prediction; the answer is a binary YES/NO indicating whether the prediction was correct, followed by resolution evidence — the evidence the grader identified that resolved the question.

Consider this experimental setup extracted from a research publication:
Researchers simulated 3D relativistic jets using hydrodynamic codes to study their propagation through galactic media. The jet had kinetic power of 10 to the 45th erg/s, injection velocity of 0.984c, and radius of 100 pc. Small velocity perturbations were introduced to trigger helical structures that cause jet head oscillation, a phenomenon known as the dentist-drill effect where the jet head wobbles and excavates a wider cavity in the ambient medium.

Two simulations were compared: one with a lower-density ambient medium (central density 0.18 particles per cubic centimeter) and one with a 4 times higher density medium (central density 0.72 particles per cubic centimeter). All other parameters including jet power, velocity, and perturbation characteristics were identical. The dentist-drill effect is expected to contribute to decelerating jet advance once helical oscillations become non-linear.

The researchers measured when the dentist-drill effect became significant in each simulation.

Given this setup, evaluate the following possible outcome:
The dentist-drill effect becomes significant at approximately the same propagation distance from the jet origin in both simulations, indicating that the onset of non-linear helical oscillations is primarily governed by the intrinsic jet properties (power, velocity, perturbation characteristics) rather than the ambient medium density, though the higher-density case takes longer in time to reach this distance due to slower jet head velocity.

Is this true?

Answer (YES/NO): NO